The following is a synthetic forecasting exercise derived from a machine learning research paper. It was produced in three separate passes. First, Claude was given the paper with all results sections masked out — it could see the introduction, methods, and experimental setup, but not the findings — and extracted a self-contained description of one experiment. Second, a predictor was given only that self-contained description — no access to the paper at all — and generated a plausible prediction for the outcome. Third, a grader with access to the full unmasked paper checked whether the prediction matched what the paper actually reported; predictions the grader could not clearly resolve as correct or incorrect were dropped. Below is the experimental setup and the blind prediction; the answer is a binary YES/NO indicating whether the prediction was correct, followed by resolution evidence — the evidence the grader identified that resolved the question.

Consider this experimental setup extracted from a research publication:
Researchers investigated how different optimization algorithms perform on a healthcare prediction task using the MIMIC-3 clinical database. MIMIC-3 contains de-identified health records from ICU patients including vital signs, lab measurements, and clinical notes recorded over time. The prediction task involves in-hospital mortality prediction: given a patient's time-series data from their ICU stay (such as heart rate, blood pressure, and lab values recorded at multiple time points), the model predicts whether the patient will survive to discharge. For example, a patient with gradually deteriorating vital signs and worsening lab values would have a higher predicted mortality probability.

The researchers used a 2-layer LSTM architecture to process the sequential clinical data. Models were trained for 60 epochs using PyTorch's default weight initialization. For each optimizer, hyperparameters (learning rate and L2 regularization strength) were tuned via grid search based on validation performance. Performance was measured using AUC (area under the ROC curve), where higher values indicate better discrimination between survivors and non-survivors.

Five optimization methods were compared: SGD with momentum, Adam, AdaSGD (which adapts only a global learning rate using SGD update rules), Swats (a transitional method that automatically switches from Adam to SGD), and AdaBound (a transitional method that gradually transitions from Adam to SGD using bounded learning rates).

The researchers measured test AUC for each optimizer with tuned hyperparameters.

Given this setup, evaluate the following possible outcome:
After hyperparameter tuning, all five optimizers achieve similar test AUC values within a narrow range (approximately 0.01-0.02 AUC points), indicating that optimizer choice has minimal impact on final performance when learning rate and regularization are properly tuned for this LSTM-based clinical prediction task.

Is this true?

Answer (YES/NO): NO